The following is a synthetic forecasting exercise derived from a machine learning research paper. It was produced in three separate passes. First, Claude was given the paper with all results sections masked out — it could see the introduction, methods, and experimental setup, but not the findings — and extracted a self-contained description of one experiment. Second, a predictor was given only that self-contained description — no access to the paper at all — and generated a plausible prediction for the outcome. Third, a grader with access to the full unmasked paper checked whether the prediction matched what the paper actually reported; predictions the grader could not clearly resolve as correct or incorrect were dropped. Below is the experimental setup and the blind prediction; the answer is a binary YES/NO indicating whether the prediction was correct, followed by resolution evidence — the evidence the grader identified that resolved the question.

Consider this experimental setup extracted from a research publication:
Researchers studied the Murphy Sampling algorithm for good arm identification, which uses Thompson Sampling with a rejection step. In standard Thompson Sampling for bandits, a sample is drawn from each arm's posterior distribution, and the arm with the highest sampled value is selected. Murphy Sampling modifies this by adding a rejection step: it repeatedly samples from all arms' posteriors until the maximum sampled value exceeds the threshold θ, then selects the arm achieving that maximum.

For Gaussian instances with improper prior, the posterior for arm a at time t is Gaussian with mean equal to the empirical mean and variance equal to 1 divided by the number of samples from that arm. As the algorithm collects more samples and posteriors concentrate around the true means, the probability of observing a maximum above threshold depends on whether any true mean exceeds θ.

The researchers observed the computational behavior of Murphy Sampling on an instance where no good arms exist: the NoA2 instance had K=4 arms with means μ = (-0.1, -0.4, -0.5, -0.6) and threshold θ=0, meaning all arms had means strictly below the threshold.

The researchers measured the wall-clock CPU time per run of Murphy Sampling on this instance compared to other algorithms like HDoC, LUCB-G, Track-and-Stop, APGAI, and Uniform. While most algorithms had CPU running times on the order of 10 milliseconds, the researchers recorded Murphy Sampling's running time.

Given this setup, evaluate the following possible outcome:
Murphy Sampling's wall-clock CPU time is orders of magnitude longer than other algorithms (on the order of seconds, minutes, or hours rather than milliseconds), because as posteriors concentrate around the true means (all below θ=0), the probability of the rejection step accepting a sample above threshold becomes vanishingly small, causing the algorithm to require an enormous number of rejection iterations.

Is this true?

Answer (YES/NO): YES